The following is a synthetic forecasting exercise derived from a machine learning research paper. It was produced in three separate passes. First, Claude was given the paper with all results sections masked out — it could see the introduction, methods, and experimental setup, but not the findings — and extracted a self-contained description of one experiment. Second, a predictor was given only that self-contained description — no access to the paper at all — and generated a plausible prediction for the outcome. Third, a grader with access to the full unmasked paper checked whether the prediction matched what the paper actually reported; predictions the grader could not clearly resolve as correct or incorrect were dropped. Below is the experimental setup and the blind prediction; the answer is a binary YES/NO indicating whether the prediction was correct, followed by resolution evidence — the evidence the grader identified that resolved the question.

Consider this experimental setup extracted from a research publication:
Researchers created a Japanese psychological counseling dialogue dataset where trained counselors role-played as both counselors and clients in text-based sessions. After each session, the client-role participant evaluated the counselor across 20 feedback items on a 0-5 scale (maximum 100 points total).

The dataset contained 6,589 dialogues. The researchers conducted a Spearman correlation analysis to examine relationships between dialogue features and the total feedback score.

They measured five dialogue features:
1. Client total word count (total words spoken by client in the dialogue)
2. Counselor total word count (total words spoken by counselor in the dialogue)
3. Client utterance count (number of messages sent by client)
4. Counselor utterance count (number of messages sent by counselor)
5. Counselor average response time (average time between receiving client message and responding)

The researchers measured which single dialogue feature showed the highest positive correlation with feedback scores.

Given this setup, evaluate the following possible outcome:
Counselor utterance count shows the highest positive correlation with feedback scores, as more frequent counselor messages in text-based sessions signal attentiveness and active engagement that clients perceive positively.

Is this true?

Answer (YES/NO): NO